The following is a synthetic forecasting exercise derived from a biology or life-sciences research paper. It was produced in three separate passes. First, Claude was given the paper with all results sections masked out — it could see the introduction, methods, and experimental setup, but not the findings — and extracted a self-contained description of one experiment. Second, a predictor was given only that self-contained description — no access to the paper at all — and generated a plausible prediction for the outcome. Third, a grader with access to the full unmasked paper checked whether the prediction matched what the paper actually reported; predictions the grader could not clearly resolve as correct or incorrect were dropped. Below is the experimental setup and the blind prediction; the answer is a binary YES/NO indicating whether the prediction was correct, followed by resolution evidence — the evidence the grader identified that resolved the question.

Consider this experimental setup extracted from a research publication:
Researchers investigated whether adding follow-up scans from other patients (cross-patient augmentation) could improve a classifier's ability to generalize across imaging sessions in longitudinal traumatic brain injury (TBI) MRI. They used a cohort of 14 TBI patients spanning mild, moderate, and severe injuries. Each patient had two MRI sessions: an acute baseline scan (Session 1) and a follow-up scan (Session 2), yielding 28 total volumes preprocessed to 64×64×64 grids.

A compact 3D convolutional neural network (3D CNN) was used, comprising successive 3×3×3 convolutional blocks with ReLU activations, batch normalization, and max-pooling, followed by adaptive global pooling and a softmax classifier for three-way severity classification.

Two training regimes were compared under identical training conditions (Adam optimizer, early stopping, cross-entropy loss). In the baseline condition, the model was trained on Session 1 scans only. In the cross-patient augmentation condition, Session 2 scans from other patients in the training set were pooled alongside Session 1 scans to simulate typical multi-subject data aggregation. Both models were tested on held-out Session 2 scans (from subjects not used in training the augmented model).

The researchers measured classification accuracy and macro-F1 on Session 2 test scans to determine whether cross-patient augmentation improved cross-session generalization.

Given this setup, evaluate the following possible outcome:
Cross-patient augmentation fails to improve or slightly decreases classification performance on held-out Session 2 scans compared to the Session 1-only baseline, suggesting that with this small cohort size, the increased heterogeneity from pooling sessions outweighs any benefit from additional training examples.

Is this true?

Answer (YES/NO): NO